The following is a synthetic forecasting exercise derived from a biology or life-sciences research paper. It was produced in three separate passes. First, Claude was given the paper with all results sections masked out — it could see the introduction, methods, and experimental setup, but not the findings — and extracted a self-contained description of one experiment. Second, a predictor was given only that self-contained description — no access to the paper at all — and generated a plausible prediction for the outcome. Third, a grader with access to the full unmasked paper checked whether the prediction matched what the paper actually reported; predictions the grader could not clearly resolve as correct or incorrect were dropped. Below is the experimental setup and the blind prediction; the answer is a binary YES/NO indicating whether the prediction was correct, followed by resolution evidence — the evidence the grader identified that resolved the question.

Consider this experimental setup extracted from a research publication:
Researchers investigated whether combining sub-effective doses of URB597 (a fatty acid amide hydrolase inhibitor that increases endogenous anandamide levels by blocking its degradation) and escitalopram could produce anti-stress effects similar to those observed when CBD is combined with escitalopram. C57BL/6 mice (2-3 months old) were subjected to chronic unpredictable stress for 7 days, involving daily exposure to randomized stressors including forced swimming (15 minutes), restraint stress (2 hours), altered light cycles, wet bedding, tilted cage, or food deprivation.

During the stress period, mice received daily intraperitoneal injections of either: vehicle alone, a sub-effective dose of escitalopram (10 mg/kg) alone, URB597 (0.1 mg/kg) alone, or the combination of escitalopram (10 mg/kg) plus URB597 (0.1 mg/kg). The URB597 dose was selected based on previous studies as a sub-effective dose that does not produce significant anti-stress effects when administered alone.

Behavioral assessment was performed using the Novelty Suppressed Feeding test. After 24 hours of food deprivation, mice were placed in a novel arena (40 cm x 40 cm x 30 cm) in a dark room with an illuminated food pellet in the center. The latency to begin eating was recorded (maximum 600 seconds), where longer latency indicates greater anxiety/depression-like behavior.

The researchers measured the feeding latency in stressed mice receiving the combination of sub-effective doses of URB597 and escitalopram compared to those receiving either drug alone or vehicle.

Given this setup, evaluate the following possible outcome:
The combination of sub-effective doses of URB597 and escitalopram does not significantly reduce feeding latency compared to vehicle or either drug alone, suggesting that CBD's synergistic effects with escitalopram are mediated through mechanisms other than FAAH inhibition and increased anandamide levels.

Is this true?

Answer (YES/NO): YES